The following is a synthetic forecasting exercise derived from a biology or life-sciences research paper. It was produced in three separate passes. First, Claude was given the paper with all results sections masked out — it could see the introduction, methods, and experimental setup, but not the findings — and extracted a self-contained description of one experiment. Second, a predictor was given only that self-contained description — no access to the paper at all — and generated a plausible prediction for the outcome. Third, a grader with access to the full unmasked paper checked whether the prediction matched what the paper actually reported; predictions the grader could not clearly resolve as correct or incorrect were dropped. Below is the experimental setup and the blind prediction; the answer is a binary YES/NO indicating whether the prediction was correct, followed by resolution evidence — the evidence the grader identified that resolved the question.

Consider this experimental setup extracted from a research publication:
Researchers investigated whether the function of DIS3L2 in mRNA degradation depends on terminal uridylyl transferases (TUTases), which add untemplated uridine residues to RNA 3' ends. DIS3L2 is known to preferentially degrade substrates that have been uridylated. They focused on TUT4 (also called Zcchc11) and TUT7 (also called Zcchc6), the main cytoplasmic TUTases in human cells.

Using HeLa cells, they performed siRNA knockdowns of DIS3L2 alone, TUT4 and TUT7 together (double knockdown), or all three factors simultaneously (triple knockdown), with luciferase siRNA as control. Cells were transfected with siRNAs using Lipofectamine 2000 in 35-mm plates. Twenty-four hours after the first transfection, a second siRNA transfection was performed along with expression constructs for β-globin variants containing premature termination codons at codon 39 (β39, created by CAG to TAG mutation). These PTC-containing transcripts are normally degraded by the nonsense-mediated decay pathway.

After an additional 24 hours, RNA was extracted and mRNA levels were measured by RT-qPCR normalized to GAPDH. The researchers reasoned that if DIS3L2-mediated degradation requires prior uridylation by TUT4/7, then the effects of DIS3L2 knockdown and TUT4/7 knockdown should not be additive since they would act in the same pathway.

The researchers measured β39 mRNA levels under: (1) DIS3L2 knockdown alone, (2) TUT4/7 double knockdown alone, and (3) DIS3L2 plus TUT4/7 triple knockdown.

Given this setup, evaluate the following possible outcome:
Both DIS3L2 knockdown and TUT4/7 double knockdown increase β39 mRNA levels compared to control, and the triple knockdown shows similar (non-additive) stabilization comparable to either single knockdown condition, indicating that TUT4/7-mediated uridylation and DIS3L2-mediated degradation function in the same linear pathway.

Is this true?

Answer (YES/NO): NO